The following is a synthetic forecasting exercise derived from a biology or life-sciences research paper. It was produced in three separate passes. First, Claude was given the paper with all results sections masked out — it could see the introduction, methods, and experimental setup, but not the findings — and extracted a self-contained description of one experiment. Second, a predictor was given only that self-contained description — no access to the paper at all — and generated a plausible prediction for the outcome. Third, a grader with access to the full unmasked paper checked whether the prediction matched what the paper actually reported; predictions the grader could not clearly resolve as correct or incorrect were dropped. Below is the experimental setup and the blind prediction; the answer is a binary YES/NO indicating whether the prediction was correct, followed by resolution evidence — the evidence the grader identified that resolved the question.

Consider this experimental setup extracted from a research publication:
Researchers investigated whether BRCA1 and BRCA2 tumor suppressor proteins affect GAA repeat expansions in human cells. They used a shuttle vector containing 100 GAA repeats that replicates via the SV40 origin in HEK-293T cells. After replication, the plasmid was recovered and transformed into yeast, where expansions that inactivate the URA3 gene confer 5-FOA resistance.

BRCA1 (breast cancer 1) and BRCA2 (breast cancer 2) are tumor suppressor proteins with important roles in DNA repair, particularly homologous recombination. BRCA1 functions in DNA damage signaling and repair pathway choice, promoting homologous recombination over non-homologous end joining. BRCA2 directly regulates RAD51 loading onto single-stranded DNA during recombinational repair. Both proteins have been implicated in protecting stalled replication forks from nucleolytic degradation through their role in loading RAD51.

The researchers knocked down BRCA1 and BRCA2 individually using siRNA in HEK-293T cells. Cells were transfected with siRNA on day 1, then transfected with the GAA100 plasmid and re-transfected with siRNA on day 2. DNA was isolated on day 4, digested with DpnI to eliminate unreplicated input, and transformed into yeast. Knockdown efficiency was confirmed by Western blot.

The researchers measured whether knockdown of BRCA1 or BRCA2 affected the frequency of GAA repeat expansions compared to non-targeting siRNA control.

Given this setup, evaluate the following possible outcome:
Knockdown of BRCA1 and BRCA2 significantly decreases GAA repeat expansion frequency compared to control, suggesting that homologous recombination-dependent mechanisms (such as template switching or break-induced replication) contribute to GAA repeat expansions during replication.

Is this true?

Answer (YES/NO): NO